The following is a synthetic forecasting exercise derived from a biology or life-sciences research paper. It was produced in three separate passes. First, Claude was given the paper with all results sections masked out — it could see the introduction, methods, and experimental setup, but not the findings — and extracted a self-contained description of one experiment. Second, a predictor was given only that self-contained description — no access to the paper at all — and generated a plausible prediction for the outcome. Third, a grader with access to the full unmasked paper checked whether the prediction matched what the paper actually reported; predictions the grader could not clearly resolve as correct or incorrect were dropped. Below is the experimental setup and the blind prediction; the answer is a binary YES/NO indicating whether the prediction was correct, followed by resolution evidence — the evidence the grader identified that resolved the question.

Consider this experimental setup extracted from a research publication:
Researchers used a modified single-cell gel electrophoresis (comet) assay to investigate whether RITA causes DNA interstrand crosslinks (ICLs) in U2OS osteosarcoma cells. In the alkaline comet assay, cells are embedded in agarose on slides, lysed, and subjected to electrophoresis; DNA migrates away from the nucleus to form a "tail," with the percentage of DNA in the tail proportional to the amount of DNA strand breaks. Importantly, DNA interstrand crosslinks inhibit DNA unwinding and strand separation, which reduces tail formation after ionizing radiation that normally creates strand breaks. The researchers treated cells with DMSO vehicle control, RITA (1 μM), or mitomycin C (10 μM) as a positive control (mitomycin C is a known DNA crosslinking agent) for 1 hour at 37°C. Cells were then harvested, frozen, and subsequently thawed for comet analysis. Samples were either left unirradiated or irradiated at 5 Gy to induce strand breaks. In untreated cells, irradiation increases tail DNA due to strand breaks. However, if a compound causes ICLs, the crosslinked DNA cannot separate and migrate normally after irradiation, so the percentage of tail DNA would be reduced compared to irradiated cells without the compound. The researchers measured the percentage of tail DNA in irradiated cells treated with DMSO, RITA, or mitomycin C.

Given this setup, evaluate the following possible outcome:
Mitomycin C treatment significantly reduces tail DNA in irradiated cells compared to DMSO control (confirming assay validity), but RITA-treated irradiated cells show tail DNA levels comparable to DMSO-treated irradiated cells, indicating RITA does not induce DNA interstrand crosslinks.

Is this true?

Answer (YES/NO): YES